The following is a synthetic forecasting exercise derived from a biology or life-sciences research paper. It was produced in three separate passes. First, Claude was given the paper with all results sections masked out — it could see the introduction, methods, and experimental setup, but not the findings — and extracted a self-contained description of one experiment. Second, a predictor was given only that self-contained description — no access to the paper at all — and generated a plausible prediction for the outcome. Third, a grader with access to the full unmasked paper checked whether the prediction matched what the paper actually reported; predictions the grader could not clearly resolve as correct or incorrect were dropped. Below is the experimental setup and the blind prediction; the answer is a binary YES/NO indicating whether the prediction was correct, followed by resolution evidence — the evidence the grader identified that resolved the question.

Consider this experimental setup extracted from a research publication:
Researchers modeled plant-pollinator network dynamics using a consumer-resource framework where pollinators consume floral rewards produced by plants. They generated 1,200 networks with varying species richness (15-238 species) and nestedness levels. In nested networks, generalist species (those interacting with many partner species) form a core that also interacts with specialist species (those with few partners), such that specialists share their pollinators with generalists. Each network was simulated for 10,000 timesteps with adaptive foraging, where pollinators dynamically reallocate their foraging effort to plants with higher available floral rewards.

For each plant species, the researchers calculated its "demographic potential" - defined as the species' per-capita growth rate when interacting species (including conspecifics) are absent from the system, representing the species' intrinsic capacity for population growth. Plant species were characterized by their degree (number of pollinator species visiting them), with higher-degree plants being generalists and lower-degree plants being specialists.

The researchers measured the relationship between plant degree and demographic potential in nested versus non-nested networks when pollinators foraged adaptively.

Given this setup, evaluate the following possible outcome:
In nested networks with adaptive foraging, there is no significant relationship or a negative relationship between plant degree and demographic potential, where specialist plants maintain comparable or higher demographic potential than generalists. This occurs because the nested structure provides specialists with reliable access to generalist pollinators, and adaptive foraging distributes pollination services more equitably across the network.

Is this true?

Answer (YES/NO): YES